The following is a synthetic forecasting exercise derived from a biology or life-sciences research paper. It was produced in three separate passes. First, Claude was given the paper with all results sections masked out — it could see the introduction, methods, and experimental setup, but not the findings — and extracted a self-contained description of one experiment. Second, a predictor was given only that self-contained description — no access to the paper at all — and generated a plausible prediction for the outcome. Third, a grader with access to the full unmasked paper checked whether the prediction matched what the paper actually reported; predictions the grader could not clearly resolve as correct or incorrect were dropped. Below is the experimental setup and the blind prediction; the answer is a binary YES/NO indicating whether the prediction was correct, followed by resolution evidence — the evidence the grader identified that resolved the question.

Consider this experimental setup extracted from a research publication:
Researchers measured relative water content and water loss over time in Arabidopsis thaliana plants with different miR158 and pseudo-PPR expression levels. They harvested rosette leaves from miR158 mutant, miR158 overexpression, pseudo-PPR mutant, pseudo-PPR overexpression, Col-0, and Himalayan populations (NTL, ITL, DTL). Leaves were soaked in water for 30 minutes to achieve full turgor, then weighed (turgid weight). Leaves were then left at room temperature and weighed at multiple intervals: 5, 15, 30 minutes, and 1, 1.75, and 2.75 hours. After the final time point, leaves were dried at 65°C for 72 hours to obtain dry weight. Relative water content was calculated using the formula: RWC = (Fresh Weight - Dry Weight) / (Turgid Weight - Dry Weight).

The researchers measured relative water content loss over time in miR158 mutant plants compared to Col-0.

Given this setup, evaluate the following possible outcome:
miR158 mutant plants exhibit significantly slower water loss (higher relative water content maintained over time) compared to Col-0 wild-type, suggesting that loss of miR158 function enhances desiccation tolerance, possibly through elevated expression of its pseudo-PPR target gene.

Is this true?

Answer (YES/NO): YES